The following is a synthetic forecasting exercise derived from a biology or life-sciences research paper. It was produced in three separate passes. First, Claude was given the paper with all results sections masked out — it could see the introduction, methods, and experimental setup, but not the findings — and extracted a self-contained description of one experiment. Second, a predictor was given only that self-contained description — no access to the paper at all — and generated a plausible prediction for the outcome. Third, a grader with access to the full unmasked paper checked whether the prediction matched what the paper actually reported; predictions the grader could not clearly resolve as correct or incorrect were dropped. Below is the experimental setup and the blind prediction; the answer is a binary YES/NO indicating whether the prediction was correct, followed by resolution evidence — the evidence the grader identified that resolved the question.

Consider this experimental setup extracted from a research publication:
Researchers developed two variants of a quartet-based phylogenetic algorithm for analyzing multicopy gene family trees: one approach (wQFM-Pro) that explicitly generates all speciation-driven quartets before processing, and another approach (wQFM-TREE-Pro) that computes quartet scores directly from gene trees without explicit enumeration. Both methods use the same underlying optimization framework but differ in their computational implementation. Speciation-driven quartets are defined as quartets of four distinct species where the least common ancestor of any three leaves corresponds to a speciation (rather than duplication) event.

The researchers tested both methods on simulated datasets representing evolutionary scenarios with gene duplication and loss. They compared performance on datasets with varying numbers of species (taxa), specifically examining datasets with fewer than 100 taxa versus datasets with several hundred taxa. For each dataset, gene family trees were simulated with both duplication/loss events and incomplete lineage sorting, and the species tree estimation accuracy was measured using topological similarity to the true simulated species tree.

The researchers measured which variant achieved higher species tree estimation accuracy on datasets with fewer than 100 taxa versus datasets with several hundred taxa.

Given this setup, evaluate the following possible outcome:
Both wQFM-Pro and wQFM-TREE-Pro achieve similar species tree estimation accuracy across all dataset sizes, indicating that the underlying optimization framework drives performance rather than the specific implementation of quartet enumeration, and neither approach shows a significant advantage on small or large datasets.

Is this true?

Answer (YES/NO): NO